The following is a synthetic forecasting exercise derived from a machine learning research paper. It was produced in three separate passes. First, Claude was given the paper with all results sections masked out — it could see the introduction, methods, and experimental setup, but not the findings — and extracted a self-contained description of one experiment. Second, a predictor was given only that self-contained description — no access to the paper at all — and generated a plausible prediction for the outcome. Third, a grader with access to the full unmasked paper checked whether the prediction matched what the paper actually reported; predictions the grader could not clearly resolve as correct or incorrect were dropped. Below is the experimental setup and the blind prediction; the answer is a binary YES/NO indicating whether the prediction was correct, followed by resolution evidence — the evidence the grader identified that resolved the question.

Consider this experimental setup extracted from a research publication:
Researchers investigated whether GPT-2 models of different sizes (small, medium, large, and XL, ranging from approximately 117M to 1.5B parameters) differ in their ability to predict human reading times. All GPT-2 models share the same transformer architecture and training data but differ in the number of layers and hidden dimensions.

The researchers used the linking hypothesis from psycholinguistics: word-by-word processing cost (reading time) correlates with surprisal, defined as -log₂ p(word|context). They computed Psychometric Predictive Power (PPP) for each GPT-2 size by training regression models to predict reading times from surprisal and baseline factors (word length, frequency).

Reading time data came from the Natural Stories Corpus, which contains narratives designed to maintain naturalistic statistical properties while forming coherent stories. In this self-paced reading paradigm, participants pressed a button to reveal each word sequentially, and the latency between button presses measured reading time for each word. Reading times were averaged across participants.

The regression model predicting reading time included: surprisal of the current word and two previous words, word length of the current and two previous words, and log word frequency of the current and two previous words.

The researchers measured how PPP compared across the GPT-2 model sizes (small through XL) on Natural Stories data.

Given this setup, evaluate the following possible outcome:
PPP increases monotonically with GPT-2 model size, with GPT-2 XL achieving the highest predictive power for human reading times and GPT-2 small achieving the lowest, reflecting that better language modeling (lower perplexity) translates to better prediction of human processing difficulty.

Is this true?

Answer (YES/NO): NO